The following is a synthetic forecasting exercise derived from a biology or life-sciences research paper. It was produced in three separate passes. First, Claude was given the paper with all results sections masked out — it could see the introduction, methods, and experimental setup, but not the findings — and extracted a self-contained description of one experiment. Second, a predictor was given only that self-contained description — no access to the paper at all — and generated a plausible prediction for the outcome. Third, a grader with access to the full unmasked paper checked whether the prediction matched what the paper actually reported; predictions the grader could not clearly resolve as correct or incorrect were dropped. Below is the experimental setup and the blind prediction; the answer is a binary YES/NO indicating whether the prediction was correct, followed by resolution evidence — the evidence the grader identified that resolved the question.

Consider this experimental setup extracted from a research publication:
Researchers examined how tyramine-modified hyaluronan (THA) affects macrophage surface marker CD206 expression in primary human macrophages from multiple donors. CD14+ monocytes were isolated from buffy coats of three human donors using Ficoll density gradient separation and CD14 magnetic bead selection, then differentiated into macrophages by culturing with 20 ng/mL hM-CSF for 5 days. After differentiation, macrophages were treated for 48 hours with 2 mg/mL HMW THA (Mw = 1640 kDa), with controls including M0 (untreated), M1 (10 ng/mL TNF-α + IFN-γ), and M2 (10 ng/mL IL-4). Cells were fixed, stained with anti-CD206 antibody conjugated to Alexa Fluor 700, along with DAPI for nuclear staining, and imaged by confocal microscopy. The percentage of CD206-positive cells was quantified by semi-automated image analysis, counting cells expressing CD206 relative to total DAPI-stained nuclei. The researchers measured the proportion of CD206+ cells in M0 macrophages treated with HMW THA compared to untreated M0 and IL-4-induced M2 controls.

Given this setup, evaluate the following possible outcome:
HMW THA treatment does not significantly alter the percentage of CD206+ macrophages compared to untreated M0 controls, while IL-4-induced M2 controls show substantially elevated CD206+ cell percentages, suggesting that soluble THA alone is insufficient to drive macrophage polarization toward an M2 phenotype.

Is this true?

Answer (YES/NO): NO